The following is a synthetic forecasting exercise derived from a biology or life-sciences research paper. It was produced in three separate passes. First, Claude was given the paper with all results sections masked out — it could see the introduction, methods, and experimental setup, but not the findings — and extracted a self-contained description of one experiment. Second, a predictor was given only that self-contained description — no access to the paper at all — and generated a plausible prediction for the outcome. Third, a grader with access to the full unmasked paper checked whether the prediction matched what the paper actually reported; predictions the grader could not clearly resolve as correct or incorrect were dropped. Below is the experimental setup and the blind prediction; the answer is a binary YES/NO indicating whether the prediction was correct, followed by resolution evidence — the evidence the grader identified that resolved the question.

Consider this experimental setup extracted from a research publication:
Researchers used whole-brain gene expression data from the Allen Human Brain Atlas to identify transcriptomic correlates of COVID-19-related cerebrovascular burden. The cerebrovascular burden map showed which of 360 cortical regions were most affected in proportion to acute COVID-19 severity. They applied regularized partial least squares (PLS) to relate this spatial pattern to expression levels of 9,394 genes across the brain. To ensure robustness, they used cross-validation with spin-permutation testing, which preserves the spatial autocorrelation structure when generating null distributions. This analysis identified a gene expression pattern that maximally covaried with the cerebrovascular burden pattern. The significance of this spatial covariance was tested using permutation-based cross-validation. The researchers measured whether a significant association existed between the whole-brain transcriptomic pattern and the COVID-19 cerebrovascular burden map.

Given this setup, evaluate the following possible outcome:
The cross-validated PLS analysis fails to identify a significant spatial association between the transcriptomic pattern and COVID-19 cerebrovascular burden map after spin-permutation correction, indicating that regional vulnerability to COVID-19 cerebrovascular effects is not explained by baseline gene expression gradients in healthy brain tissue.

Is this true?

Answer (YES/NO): NO